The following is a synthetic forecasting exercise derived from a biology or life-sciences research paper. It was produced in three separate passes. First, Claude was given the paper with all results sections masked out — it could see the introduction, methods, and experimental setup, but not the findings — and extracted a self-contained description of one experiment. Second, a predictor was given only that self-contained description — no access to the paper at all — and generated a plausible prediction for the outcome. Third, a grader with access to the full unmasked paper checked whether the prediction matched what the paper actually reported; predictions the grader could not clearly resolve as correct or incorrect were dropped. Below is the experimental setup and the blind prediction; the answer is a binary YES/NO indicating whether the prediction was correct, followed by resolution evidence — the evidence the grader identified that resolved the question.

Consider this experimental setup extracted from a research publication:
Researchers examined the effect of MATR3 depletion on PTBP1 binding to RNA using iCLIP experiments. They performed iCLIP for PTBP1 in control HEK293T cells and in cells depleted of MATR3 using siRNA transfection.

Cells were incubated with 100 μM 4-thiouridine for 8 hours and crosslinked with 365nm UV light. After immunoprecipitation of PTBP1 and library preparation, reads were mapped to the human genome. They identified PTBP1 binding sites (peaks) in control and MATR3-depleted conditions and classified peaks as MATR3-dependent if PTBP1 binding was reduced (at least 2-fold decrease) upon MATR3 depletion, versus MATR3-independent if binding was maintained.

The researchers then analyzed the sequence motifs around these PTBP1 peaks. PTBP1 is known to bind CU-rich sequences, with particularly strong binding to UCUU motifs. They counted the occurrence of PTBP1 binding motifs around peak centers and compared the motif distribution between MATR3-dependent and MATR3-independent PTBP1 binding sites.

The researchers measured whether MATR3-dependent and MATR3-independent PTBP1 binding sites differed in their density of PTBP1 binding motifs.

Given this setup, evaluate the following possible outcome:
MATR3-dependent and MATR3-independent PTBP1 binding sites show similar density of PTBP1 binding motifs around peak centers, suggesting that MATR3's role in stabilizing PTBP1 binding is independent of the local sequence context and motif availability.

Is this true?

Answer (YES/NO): NO